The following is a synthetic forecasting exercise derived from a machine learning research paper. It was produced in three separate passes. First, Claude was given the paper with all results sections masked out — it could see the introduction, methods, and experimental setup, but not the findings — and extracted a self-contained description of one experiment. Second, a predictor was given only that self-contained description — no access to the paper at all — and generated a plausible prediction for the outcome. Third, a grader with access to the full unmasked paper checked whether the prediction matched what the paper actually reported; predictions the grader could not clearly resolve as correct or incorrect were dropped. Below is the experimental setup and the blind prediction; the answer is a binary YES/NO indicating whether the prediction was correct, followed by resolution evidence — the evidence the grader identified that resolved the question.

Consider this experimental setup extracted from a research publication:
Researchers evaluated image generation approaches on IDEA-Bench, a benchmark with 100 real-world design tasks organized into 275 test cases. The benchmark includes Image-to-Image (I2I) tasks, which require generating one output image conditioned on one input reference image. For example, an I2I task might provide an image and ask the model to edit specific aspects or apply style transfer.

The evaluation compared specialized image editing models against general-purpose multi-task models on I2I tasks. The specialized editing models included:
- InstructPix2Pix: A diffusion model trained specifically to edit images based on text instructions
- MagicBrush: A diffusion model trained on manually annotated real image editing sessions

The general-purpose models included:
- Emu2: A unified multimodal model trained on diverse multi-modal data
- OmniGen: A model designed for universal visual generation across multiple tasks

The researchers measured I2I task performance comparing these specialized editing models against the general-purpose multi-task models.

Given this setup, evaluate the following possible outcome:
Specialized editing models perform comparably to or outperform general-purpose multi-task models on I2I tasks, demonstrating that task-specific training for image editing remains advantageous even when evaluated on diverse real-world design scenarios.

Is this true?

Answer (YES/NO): YES